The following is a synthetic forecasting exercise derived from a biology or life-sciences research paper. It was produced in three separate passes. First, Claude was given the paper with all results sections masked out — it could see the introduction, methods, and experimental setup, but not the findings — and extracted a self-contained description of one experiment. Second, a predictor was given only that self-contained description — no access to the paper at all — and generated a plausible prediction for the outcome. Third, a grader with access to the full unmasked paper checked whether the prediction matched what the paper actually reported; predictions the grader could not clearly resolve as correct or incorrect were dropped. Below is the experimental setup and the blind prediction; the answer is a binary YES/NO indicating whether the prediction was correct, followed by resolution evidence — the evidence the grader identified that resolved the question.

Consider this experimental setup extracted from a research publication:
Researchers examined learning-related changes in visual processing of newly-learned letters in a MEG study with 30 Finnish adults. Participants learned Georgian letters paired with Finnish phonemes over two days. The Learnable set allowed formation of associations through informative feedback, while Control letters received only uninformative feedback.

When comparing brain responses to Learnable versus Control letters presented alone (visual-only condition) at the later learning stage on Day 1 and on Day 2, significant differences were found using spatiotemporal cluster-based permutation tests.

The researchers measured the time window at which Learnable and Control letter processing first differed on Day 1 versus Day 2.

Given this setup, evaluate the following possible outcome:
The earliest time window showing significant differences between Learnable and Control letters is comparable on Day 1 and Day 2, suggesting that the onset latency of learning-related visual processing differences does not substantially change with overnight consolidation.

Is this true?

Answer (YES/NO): NO